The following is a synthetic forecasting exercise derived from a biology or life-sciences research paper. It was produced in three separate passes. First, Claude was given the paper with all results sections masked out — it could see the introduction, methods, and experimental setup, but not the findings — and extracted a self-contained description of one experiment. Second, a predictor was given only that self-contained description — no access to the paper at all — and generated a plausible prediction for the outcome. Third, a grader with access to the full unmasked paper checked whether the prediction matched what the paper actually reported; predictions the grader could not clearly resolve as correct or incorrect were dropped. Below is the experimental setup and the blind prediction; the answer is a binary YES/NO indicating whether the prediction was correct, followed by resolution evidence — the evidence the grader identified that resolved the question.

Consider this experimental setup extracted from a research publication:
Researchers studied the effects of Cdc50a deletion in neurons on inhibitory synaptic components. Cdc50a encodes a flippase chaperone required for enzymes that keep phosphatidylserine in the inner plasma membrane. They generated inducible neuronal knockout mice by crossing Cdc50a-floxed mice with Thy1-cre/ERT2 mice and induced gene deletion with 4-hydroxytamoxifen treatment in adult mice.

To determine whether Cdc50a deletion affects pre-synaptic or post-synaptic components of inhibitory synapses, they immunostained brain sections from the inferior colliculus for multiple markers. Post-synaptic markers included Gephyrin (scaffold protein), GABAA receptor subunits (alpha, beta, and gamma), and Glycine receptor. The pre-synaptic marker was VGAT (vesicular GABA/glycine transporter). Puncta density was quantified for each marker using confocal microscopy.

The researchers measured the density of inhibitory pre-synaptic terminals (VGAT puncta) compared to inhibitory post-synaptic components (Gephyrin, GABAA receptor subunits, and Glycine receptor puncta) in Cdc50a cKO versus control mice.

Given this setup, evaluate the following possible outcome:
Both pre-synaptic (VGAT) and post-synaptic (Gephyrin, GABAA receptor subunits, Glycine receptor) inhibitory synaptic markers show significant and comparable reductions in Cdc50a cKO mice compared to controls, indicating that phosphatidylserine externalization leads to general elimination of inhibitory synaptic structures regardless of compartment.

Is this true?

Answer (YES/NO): NO